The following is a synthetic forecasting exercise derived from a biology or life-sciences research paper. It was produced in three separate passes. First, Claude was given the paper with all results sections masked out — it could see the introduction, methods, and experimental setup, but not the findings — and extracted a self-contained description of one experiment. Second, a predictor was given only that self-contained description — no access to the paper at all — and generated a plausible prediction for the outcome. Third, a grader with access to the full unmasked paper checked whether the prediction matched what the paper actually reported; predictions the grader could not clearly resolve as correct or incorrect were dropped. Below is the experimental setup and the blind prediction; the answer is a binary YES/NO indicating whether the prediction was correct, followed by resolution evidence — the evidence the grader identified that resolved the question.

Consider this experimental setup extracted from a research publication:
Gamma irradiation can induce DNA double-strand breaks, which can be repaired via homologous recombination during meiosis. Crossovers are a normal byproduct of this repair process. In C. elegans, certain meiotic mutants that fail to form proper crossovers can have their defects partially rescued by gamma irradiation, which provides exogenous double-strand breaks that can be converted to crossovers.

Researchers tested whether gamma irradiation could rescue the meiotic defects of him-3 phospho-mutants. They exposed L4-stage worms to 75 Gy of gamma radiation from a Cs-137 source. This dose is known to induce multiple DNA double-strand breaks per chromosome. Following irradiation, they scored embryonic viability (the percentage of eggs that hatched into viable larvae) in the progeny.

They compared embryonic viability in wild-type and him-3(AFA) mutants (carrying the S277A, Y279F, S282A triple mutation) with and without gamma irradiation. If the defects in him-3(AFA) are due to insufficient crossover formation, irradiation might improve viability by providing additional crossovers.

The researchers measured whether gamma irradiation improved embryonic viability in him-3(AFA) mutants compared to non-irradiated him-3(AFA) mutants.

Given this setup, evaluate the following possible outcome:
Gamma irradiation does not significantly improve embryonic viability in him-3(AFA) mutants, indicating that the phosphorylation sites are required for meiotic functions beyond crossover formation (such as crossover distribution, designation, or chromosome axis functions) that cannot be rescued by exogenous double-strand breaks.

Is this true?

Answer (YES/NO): NO